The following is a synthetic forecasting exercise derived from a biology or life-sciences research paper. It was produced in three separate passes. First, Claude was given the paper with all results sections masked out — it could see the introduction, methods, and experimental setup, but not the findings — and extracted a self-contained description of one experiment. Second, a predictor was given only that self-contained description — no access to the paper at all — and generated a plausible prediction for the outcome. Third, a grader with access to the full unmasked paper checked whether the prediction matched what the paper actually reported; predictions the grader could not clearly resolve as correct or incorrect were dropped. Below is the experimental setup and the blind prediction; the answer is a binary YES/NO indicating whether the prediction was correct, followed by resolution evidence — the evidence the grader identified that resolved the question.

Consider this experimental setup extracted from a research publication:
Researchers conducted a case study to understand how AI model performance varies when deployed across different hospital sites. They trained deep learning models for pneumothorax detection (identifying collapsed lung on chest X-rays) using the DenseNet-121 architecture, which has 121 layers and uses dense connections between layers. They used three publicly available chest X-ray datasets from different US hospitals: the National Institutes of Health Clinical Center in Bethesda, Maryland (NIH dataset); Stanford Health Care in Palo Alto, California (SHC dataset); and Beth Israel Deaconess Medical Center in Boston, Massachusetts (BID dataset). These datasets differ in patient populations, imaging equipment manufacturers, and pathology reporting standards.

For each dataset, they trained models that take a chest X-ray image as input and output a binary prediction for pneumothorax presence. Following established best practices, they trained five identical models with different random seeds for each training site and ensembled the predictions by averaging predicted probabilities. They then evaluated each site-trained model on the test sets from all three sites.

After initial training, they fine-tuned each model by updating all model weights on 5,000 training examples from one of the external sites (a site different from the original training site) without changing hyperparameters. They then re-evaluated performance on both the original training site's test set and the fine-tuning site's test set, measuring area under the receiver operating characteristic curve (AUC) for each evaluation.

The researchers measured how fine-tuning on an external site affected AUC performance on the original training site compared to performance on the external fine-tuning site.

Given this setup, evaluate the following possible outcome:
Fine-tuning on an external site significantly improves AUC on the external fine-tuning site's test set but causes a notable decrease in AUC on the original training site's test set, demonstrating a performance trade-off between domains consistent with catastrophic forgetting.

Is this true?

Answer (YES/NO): YES